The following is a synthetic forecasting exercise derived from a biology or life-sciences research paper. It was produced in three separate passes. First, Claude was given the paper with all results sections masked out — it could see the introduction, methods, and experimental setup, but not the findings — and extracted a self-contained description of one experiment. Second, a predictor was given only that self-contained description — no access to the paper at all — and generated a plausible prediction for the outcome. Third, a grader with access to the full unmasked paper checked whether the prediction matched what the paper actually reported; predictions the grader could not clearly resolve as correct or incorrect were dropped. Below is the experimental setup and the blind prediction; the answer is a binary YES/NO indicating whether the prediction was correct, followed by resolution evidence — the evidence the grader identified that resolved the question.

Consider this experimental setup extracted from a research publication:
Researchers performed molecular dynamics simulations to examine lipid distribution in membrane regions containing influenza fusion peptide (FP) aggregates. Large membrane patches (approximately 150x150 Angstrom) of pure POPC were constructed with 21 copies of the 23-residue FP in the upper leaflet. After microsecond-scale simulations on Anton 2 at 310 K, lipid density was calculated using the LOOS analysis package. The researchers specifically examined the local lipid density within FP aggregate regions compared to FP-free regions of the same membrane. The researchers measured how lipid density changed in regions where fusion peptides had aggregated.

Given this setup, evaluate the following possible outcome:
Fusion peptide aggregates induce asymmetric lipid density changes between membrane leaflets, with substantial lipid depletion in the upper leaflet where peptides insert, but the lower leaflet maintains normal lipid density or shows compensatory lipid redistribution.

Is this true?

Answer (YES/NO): NO